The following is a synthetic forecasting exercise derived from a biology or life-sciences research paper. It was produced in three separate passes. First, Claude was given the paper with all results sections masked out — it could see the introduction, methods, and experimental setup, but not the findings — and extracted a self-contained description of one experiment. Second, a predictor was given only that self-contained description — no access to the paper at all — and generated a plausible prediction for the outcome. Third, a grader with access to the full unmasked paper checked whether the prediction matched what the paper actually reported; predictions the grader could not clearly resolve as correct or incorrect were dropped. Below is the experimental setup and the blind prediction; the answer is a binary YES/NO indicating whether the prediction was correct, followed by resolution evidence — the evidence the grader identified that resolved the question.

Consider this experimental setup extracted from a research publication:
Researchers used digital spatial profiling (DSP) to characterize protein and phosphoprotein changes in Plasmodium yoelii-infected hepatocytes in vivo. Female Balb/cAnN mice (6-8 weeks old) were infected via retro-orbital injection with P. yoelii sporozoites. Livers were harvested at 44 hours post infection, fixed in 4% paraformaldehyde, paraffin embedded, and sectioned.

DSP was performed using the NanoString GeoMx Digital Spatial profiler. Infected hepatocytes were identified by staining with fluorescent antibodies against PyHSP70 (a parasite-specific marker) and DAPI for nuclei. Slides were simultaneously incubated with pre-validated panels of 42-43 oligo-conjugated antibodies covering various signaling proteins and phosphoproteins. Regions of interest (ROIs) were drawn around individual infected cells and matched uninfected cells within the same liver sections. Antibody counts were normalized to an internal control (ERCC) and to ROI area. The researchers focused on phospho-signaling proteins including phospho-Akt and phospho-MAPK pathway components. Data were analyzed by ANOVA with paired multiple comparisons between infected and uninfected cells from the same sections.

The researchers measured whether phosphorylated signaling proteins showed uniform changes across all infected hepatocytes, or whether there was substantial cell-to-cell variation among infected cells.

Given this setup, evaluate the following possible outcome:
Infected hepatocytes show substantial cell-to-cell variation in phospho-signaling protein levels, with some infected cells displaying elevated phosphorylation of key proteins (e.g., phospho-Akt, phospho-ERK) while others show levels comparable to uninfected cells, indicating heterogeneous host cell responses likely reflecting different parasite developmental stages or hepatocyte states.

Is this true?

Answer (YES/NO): NO